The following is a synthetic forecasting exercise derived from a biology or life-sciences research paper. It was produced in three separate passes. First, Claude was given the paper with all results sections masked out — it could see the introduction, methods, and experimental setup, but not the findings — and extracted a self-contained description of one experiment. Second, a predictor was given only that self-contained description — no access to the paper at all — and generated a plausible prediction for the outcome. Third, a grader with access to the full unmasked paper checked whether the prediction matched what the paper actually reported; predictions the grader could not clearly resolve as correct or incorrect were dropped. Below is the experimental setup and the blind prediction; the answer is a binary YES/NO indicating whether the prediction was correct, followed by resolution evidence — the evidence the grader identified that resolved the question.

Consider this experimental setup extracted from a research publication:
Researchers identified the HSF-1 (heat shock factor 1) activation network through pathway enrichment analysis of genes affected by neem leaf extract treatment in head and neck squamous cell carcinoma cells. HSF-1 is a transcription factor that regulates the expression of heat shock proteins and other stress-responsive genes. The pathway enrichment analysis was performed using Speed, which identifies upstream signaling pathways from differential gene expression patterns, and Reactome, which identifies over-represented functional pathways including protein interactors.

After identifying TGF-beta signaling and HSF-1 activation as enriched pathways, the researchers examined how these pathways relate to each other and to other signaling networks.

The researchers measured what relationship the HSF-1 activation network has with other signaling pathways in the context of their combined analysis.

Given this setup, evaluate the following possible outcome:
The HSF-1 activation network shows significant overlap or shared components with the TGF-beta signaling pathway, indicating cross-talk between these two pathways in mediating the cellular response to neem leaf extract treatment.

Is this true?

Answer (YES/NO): YES